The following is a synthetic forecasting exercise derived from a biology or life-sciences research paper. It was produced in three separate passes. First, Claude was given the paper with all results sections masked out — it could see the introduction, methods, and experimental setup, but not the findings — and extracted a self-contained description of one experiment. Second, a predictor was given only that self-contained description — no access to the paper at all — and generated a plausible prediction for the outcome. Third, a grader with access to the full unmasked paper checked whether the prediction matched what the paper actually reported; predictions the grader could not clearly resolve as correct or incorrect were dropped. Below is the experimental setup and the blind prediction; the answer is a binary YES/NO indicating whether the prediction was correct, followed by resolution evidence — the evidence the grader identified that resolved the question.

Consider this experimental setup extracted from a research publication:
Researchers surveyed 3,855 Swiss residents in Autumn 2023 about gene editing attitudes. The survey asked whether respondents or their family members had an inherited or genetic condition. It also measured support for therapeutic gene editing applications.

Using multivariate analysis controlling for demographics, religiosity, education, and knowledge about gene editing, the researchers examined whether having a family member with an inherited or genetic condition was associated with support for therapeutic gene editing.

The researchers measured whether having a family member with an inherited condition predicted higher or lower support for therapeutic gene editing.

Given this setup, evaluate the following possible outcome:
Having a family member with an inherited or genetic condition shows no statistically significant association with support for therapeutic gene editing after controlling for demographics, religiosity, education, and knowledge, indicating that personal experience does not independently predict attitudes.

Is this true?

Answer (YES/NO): NO